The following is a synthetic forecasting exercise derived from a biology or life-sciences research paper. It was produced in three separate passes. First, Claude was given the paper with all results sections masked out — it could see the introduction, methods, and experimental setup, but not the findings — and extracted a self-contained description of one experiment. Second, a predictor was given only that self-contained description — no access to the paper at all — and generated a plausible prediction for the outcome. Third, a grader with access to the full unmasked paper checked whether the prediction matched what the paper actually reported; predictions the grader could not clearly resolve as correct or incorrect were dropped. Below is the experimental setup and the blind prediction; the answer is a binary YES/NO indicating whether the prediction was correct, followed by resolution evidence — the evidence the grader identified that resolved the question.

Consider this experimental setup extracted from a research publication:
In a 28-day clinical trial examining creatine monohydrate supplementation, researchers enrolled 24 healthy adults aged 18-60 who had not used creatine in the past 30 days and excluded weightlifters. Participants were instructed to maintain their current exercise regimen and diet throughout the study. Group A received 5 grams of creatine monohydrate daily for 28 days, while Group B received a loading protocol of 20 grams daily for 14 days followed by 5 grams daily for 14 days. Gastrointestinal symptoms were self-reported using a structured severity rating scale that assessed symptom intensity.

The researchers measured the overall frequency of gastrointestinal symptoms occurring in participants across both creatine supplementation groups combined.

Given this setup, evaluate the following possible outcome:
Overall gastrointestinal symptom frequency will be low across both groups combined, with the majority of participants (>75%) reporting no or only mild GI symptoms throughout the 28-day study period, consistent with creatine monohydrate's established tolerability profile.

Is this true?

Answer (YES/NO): NO